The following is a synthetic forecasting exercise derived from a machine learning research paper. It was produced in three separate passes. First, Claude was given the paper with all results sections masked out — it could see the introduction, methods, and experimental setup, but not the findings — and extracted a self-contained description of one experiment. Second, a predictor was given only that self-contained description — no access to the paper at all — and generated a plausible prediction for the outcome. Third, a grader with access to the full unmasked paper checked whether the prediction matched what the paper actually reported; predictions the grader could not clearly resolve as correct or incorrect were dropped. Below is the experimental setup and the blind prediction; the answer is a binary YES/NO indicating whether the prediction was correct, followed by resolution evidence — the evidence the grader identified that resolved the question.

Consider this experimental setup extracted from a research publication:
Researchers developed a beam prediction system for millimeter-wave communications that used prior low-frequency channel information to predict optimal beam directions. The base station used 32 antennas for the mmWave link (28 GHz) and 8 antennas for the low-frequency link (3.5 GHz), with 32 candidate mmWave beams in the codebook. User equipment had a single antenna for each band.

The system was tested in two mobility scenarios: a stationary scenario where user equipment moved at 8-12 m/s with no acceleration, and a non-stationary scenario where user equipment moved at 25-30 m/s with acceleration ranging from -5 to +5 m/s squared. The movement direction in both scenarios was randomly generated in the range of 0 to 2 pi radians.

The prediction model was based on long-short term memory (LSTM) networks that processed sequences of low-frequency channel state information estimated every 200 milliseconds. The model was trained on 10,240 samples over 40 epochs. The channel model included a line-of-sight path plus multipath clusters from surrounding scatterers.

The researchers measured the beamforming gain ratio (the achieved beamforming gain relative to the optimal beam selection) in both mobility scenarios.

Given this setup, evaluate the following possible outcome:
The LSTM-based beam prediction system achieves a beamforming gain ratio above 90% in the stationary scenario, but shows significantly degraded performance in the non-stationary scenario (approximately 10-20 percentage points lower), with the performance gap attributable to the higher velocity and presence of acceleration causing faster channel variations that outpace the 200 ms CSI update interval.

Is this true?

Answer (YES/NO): NO